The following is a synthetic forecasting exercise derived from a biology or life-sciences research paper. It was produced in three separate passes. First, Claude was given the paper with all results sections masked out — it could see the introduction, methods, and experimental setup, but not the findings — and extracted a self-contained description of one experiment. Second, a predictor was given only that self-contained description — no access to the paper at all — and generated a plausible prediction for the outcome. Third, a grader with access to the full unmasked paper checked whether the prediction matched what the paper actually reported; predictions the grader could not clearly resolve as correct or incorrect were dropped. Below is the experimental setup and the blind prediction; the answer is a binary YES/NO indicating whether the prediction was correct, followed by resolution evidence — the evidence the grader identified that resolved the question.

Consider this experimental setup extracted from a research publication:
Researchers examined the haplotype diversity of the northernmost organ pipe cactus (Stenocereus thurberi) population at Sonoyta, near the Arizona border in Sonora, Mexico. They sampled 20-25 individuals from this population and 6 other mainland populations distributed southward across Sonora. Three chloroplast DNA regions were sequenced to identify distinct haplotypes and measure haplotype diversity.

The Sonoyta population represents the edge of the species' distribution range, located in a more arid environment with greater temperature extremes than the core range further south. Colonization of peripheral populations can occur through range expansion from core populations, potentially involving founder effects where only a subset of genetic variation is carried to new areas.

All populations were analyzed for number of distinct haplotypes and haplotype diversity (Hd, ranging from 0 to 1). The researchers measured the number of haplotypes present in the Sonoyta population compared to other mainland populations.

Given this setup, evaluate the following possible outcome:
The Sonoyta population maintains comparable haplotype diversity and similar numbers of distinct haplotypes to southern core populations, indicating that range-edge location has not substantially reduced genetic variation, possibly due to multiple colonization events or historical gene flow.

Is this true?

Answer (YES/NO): NO